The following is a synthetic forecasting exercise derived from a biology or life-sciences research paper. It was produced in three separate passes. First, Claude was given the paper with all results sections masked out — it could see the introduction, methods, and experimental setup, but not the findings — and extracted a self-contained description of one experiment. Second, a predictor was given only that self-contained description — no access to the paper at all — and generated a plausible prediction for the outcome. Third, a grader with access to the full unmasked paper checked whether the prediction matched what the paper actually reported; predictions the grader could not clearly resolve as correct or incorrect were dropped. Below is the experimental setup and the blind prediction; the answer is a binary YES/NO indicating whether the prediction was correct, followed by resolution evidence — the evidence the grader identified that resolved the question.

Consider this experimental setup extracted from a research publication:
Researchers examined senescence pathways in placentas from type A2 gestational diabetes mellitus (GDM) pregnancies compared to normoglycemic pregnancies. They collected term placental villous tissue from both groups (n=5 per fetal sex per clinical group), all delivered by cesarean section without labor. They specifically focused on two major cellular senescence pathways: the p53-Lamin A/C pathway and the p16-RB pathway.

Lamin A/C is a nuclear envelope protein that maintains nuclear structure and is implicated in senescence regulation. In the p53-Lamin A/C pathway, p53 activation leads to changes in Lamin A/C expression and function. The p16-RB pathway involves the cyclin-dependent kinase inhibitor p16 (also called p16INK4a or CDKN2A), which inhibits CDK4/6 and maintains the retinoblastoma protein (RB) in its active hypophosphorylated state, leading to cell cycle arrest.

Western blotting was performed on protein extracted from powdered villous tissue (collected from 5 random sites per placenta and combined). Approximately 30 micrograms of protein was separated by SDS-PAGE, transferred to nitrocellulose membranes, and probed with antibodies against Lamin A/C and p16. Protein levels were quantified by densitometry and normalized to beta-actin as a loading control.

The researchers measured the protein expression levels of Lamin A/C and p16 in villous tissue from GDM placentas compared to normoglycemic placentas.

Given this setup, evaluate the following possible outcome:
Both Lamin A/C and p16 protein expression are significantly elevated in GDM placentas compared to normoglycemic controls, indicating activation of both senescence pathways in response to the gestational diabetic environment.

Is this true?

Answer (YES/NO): NO